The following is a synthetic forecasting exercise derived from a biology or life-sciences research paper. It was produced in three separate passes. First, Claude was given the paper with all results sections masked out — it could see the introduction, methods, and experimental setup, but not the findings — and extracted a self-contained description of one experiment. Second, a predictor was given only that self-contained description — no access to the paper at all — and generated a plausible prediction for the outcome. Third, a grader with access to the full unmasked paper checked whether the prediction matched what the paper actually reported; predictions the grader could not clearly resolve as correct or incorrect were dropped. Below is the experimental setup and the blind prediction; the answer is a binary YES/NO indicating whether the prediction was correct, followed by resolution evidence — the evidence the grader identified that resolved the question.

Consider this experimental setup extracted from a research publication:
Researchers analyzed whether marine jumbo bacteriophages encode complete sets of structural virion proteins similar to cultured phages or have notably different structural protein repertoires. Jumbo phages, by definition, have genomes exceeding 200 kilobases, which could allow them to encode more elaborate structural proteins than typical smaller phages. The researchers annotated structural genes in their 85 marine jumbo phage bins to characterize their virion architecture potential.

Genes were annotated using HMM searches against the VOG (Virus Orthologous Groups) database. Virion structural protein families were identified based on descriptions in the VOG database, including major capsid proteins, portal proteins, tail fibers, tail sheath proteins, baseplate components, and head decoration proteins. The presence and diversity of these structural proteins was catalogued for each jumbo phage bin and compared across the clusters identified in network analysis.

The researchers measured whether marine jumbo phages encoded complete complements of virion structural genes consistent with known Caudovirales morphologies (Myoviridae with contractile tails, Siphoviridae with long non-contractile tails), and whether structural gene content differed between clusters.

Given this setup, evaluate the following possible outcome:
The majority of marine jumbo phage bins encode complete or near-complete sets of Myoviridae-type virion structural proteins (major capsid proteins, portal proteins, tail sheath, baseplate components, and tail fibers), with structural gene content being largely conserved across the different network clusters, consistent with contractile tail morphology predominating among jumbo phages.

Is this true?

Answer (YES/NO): NO